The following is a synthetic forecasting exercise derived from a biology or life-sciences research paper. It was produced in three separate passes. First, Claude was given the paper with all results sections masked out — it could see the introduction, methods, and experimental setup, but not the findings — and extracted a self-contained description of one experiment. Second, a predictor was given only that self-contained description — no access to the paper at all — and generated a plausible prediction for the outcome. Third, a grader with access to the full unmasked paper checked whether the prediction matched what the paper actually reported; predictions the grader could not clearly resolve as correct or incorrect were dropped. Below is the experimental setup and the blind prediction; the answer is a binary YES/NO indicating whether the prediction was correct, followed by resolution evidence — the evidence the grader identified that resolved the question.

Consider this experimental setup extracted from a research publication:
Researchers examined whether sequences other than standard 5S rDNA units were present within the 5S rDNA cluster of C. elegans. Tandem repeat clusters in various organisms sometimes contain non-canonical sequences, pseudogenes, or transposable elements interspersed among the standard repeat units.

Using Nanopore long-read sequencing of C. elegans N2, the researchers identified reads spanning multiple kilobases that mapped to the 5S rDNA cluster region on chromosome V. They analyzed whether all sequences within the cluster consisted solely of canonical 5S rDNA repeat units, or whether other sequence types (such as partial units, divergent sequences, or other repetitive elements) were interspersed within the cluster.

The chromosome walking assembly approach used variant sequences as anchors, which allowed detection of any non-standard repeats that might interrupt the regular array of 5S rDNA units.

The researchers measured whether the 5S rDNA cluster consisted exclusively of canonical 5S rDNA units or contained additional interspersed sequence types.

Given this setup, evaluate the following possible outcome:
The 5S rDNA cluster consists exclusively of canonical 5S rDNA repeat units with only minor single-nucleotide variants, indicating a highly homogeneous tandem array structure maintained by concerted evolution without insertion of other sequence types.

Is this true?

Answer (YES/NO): NO